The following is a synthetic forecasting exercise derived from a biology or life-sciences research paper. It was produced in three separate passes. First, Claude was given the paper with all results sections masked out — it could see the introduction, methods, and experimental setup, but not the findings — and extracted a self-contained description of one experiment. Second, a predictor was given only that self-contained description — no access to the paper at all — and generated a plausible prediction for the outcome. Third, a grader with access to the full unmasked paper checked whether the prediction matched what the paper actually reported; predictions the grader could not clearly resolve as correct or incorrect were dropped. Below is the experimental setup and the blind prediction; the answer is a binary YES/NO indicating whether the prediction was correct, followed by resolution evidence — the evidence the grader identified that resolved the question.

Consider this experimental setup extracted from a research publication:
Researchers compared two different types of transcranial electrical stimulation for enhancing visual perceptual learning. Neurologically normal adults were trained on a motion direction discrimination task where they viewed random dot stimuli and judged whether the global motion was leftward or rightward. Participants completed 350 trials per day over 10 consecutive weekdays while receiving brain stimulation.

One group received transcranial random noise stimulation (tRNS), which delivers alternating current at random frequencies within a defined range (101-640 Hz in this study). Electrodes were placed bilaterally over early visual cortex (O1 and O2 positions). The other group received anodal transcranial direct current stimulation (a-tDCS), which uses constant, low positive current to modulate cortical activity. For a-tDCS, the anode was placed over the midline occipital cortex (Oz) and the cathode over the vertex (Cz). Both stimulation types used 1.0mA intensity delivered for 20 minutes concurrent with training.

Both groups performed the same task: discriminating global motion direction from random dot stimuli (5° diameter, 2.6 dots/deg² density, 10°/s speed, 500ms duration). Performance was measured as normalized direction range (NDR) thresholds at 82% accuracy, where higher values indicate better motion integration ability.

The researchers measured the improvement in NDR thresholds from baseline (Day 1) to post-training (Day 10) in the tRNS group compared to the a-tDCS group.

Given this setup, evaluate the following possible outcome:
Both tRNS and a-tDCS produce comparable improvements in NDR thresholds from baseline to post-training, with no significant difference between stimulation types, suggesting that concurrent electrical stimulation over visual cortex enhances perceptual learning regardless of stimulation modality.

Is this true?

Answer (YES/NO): NO